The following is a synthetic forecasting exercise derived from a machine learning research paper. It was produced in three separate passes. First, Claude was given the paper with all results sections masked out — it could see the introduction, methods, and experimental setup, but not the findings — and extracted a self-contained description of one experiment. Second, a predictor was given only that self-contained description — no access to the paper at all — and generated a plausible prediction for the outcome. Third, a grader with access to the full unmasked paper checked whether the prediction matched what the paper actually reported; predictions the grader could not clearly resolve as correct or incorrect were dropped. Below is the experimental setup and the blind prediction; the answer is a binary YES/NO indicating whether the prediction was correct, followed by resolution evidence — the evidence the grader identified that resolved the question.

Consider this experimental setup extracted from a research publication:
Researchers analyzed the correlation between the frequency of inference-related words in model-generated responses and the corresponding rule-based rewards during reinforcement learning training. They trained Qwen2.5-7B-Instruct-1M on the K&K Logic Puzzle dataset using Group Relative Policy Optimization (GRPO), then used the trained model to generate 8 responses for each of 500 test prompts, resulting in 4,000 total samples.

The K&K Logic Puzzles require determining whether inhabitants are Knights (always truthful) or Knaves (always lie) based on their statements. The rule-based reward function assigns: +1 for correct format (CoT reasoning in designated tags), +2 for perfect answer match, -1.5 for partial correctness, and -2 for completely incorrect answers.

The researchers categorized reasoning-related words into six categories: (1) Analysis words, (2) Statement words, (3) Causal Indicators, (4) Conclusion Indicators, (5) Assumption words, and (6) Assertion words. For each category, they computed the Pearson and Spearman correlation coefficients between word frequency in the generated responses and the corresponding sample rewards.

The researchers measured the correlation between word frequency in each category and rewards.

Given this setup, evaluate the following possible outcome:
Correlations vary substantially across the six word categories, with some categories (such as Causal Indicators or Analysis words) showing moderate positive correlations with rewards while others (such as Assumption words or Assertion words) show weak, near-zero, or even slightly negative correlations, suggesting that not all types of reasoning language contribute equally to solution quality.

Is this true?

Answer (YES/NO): YES